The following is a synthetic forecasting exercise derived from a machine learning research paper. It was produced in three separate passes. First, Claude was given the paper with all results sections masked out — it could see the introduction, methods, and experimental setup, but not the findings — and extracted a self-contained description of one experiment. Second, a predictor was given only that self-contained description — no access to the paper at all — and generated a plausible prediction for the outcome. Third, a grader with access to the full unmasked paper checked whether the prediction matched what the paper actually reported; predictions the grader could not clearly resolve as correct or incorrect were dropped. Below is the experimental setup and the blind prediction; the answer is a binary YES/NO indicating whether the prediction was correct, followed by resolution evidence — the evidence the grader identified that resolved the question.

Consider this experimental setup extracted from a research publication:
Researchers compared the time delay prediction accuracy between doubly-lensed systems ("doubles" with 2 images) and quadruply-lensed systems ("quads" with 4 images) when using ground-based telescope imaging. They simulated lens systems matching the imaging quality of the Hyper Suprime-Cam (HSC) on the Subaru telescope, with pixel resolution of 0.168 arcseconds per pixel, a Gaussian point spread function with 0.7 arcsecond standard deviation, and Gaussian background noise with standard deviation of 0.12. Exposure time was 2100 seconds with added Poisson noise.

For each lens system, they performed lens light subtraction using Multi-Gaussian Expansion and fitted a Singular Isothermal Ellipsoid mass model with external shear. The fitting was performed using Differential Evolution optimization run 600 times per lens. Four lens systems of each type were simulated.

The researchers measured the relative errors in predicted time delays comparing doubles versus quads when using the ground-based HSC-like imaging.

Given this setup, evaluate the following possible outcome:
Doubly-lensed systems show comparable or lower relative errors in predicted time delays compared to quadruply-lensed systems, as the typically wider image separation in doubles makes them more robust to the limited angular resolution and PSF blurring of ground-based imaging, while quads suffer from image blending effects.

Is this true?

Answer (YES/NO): YES